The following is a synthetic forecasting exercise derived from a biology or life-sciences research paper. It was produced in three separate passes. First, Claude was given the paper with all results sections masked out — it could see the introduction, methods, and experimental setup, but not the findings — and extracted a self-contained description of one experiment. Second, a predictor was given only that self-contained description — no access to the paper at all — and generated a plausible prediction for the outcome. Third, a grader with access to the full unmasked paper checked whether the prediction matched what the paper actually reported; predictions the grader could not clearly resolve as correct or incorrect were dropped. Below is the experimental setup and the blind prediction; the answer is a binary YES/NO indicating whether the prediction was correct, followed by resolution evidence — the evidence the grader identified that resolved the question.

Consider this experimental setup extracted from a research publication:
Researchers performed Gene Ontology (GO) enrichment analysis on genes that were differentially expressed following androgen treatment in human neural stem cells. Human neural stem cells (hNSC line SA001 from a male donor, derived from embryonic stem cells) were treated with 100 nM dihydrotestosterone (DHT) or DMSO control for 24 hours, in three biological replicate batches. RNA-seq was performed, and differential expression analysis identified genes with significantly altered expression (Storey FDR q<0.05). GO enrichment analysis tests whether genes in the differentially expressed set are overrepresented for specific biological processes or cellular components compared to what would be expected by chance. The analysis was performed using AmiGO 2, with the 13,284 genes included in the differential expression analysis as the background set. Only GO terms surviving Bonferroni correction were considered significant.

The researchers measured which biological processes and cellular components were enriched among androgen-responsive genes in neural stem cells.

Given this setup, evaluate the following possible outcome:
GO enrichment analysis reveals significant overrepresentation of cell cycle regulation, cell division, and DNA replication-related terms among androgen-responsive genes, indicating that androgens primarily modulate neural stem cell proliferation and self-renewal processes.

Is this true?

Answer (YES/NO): NO